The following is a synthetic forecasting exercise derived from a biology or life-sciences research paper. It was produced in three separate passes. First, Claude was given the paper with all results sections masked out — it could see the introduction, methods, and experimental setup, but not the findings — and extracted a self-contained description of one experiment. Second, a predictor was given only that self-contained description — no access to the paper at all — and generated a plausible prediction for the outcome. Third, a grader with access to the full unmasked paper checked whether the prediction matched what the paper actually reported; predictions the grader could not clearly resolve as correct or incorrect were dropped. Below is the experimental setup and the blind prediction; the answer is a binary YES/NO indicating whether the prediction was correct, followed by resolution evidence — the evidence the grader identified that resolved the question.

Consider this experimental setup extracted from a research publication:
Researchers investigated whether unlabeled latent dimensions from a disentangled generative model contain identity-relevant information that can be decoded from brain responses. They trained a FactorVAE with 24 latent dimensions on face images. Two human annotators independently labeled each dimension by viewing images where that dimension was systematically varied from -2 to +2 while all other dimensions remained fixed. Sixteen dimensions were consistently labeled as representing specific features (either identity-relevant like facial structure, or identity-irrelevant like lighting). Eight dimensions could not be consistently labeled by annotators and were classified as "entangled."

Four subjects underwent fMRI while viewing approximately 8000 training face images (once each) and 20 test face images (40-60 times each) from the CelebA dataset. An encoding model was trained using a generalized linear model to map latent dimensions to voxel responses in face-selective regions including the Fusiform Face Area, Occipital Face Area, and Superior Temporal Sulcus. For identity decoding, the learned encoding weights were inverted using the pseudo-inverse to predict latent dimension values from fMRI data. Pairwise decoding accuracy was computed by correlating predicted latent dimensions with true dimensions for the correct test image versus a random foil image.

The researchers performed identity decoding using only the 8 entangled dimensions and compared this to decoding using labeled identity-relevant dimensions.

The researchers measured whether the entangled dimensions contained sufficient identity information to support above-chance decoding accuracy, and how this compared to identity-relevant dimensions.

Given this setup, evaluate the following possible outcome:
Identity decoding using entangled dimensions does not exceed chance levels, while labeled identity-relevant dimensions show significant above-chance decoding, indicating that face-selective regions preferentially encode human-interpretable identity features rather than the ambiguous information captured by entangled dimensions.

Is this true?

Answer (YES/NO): NO